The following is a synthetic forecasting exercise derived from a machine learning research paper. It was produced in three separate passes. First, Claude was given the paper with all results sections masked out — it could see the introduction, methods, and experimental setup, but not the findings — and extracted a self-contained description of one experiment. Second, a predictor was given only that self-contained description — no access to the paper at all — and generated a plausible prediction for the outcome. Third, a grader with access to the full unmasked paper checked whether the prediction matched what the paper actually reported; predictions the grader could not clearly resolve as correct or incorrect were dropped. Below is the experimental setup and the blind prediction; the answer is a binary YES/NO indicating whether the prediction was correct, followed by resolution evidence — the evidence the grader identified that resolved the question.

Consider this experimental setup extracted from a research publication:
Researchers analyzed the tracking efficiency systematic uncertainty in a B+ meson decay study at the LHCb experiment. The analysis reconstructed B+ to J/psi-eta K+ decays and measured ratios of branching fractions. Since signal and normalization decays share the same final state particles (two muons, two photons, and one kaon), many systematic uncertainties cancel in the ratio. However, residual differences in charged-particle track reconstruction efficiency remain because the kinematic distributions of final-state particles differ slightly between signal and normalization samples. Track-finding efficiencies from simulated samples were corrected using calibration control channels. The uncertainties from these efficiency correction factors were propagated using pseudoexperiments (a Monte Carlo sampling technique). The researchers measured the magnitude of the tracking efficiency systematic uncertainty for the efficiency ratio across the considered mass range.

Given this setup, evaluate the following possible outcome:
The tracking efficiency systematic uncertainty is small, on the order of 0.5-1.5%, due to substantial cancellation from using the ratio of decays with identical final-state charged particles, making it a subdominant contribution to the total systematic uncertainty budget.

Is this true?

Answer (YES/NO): NO